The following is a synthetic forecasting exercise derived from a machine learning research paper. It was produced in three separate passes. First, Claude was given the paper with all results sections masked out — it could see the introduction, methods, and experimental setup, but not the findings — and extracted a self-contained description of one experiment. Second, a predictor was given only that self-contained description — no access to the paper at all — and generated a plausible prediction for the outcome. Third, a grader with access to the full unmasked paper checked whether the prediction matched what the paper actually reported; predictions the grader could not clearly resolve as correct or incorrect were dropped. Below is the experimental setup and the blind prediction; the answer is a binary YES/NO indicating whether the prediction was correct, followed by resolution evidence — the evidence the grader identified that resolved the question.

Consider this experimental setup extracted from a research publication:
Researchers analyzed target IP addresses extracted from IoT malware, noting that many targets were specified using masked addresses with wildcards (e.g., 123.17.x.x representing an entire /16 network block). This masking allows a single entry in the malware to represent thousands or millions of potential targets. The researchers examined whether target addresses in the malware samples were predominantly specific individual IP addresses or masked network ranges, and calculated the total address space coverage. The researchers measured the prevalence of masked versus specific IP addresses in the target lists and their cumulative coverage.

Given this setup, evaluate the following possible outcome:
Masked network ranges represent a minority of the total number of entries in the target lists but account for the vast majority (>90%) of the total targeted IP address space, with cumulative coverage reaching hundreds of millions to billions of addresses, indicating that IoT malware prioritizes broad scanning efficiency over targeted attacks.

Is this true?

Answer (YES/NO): NO